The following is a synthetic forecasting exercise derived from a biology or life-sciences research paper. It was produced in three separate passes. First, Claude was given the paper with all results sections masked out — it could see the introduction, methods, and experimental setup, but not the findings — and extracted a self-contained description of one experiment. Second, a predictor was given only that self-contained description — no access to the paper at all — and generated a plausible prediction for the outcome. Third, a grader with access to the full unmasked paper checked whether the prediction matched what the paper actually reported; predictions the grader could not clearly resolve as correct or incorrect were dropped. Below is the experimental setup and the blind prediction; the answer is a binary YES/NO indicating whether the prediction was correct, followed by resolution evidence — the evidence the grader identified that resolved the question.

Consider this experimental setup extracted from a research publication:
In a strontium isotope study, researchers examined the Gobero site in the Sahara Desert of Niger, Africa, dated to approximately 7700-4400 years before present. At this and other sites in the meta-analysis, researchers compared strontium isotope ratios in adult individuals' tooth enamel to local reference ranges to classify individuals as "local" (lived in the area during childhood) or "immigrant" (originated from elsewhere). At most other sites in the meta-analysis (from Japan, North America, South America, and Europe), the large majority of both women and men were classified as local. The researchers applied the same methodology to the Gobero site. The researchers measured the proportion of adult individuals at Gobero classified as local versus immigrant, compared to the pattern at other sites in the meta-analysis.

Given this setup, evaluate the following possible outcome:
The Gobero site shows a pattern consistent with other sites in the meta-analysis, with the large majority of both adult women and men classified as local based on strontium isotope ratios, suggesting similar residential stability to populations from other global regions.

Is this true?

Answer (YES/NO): NO